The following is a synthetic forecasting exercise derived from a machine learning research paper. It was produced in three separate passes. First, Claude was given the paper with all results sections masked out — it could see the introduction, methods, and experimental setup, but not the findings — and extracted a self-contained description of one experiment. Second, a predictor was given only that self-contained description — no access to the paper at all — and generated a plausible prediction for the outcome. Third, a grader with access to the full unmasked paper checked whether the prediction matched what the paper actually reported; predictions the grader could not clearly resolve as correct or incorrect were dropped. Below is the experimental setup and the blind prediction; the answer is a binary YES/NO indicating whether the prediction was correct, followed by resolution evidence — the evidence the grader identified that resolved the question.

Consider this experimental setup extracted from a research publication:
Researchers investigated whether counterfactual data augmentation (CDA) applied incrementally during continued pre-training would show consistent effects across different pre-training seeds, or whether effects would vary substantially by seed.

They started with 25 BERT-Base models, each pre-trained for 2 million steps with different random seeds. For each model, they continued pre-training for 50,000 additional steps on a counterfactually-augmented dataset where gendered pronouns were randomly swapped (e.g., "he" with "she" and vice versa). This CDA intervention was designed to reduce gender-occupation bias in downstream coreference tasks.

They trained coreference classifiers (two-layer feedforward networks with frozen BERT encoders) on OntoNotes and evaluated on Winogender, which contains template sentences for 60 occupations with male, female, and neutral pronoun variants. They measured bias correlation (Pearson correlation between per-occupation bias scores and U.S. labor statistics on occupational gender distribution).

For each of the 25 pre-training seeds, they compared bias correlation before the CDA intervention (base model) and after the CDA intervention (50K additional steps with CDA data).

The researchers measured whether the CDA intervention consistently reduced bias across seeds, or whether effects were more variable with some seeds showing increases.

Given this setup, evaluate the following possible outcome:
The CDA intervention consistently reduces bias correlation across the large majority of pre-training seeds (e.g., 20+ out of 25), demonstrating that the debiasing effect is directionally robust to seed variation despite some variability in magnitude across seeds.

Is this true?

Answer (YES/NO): YES